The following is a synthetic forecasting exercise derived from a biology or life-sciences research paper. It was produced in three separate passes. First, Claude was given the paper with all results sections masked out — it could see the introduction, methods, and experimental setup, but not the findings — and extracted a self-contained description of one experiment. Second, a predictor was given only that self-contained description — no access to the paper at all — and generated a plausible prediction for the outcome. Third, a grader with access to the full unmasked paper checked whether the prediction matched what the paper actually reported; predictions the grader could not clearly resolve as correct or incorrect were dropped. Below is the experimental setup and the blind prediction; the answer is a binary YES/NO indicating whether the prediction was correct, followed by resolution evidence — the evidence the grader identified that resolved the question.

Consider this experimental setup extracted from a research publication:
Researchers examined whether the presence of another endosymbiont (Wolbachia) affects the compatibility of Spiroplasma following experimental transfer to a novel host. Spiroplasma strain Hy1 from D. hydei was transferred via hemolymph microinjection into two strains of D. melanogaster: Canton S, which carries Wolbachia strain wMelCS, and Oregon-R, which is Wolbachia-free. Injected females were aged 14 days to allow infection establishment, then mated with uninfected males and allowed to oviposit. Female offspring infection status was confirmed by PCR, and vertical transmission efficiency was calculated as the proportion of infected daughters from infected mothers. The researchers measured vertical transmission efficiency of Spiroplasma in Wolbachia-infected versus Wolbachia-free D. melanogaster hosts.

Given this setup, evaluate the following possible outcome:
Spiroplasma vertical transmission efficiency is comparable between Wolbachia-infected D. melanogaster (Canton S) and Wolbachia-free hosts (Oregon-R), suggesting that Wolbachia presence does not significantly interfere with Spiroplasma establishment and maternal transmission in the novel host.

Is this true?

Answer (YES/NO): YES